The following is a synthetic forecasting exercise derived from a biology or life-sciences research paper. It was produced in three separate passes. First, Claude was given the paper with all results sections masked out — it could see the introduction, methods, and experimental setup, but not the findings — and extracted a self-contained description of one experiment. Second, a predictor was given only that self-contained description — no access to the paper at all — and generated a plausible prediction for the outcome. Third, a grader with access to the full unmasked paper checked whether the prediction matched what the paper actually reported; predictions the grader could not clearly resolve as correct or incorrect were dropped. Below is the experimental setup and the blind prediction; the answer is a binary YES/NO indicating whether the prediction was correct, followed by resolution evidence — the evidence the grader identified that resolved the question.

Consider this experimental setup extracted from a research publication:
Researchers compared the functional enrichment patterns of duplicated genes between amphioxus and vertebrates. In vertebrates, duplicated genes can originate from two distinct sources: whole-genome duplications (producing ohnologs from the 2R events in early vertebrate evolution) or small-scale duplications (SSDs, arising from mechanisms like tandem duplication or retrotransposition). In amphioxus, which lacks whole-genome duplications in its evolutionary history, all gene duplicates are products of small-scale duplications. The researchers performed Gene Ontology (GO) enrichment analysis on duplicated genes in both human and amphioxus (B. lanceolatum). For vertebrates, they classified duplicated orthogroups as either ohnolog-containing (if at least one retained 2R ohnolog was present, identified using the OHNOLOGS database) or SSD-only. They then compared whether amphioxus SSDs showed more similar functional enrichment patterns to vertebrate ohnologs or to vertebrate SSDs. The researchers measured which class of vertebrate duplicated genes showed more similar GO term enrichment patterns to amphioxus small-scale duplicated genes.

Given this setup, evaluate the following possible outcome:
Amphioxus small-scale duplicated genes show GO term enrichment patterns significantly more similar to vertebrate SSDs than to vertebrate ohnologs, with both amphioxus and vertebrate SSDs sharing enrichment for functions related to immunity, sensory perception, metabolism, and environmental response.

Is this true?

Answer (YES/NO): NO